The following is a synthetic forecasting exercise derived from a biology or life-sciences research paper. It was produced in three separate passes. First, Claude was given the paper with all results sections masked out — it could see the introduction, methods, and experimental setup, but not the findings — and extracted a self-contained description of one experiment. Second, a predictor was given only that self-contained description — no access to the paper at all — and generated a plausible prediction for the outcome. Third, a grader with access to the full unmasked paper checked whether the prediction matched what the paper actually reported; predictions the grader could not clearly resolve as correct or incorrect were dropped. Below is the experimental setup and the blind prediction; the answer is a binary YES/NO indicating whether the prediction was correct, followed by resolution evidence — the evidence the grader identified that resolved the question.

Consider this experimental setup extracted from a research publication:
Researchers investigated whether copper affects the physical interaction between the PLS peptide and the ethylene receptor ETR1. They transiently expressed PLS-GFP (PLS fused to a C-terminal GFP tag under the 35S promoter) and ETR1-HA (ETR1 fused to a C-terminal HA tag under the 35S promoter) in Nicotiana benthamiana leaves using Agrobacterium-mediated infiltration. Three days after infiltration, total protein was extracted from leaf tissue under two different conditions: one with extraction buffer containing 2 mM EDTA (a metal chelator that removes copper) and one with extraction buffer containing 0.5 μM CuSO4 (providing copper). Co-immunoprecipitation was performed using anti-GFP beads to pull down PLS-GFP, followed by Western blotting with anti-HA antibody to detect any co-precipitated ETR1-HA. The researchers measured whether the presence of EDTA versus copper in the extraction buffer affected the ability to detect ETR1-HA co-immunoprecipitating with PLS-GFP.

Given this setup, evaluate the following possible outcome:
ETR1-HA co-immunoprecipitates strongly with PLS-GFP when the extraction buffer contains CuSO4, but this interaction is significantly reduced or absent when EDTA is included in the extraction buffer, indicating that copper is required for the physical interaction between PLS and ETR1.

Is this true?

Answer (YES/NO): NO